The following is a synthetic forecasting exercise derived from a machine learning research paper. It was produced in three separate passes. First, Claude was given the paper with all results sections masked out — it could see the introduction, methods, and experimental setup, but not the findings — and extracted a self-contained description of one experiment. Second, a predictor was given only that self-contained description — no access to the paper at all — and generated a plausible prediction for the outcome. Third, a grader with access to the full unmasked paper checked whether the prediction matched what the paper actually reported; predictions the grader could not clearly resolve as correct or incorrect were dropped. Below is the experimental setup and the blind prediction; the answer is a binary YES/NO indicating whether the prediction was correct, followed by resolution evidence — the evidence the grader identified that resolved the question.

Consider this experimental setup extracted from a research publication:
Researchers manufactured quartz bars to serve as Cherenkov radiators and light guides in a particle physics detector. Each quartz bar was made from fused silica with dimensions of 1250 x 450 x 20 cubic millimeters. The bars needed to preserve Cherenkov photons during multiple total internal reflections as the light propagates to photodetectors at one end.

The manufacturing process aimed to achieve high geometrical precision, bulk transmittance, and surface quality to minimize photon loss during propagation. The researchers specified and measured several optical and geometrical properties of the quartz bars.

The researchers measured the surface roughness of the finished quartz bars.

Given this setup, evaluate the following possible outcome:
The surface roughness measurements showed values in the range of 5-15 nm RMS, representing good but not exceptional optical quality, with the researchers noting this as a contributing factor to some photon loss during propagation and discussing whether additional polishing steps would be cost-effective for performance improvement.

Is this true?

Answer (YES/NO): NO